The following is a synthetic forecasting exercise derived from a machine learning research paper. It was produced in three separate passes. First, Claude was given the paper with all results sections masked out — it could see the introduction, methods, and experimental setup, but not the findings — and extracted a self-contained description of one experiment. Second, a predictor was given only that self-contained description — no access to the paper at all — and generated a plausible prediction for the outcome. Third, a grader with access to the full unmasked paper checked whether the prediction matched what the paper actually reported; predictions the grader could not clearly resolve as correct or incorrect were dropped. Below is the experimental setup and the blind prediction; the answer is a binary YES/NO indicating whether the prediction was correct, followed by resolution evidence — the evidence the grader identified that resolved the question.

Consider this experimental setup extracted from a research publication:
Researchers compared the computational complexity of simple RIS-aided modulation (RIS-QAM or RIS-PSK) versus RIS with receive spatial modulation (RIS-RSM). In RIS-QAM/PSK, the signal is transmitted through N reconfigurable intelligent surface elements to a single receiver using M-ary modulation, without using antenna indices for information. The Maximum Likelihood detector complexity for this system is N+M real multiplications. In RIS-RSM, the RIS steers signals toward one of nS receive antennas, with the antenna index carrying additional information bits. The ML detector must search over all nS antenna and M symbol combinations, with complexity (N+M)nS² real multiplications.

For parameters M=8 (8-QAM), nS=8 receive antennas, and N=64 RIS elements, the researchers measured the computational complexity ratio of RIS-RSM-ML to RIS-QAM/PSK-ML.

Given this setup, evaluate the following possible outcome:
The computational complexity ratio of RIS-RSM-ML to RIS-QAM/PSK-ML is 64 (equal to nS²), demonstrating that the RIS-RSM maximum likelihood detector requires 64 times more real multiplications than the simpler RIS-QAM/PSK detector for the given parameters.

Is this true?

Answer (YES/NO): NO